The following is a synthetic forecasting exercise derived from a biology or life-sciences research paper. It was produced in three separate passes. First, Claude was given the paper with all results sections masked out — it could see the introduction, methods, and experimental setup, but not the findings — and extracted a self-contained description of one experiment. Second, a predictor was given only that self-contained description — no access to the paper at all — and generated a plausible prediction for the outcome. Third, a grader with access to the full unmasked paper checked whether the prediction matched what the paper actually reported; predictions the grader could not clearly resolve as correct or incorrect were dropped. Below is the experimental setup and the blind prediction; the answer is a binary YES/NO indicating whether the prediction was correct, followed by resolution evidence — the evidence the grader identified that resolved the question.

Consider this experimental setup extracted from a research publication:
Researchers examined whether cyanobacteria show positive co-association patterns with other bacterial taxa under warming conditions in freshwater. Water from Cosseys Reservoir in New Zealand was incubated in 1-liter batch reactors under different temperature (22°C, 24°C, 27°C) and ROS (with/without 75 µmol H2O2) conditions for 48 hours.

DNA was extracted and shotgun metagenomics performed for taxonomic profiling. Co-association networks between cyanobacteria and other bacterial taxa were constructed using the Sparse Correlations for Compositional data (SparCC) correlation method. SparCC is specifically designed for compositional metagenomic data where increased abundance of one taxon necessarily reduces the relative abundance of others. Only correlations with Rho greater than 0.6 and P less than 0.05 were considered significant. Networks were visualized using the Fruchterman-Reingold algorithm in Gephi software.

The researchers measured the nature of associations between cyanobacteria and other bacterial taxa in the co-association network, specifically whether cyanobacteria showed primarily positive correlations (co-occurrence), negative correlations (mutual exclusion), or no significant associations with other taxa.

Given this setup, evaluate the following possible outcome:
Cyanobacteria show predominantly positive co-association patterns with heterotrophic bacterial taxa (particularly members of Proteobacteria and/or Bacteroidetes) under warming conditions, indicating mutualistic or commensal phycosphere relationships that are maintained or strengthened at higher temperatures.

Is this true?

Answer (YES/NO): NO